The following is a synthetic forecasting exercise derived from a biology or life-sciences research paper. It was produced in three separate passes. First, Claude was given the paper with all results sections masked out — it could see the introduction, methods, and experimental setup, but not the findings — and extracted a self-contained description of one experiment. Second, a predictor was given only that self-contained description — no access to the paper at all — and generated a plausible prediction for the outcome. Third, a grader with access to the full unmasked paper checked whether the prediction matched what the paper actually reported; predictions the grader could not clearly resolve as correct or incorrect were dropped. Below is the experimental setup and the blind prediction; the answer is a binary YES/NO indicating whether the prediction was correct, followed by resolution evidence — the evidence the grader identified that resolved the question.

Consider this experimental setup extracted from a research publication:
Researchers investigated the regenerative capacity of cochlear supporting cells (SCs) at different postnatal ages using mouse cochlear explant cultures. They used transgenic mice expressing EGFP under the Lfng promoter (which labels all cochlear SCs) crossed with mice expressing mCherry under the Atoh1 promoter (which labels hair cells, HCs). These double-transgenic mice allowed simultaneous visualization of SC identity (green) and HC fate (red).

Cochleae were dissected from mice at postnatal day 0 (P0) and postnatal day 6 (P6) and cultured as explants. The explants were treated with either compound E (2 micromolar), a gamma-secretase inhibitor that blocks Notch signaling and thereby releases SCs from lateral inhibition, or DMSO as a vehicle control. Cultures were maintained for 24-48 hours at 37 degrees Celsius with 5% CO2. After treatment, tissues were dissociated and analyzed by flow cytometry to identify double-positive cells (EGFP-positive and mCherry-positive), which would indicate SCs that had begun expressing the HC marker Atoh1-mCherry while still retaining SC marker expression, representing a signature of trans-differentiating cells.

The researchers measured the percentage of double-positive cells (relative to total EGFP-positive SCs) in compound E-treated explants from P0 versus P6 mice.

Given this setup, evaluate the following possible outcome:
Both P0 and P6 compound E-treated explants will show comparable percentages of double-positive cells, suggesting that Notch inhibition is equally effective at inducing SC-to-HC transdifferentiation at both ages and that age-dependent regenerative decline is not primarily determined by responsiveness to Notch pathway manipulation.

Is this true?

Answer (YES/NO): NO